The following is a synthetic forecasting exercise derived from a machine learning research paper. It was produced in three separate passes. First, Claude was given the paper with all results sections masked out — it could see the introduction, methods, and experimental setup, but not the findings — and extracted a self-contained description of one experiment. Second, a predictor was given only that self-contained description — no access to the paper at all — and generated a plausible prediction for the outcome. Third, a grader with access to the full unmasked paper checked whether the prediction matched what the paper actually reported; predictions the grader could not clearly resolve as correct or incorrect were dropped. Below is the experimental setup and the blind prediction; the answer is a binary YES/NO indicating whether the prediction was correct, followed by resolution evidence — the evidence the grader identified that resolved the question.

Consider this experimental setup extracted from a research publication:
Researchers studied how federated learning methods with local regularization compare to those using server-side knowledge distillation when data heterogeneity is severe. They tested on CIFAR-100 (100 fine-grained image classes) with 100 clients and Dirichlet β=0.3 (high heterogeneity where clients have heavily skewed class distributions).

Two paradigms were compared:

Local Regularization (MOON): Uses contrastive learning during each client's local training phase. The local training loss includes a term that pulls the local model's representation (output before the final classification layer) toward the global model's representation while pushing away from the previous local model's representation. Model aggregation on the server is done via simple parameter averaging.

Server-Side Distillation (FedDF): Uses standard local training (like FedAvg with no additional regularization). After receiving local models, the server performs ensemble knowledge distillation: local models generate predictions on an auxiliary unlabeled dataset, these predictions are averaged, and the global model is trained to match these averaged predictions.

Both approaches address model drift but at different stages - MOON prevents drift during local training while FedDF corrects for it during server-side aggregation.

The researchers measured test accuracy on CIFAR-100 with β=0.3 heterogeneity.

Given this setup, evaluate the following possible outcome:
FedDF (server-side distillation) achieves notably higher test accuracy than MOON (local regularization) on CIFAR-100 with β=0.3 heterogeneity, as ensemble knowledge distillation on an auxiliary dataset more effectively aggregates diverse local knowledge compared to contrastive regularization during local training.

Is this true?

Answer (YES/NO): NO